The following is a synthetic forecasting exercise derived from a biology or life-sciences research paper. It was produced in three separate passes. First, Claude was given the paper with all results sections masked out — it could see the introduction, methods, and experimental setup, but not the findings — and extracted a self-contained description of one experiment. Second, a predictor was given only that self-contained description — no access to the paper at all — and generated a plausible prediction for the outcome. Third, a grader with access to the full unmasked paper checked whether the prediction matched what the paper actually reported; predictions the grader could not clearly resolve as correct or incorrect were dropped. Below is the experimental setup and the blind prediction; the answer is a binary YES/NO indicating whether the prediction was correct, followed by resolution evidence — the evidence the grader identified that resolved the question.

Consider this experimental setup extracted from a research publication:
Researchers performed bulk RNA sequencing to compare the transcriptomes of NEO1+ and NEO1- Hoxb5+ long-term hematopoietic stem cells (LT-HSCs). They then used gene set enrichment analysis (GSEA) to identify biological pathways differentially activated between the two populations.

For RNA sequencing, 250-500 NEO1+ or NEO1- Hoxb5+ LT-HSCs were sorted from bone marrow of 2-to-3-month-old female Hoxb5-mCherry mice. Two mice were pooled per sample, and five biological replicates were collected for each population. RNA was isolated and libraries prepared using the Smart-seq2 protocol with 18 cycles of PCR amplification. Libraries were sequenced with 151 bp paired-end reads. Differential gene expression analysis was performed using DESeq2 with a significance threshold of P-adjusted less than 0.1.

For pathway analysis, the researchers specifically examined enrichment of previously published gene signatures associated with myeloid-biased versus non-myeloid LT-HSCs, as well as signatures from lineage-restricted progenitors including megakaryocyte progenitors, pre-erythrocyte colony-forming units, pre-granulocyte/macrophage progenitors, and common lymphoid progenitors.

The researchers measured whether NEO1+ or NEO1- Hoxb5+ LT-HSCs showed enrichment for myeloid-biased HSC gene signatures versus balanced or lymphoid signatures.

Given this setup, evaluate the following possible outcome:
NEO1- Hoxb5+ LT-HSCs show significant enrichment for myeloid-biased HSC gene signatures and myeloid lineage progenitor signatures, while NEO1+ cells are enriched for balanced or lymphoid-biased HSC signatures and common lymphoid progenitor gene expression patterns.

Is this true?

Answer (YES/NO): NO